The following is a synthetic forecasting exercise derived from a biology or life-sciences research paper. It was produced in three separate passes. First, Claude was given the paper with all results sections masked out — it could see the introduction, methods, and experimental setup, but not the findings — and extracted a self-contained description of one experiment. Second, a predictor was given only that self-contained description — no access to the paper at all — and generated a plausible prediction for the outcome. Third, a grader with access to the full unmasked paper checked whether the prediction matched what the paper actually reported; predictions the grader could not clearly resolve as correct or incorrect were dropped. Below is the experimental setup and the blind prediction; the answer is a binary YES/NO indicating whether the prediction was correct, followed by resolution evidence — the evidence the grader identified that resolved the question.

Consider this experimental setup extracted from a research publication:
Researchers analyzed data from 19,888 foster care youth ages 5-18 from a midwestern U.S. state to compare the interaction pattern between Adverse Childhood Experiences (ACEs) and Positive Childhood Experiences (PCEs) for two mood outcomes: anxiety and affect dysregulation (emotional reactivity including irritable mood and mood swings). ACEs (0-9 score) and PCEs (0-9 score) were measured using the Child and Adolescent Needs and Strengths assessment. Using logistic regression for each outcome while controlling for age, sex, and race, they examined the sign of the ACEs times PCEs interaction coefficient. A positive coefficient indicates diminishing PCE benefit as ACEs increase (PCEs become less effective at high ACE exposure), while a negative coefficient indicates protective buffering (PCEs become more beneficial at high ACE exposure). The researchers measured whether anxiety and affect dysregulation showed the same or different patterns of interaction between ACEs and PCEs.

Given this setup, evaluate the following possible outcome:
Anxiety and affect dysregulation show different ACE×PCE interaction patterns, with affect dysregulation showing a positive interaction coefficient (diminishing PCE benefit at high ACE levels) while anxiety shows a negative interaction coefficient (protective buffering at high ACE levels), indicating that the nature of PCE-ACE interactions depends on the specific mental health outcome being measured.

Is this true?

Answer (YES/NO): NO